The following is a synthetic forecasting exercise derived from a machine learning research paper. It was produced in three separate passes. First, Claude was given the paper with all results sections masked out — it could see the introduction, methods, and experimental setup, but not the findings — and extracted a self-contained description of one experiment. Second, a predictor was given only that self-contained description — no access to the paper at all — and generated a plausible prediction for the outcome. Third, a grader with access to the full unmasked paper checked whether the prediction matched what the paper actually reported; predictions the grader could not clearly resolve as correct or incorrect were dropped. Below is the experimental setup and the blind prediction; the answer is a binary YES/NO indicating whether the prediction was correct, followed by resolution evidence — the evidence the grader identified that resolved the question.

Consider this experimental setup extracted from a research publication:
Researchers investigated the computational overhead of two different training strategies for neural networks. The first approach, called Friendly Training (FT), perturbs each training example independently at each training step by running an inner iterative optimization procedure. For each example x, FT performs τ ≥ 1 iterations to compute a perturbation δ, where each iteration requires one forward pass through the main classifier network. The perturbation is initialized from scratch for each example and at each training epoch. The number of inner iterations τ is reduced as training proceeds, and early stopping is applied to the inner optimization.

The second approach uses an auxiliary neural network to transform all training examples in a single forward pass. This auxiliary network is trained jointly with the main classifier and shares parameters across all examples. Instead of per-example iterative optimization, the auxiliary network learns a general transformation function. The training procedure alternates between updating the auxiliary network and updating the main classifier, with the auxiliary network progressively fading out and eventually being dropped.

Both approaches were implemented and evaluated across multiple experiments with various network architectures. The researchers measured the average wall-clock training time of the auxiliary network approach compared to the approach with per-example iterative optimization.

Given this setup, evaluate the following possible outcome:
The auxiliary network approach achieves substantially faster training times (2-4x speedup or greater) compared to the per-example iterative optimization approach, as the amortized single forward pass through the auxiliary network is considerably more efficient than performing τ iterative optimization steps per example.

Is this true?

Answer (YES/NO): NO